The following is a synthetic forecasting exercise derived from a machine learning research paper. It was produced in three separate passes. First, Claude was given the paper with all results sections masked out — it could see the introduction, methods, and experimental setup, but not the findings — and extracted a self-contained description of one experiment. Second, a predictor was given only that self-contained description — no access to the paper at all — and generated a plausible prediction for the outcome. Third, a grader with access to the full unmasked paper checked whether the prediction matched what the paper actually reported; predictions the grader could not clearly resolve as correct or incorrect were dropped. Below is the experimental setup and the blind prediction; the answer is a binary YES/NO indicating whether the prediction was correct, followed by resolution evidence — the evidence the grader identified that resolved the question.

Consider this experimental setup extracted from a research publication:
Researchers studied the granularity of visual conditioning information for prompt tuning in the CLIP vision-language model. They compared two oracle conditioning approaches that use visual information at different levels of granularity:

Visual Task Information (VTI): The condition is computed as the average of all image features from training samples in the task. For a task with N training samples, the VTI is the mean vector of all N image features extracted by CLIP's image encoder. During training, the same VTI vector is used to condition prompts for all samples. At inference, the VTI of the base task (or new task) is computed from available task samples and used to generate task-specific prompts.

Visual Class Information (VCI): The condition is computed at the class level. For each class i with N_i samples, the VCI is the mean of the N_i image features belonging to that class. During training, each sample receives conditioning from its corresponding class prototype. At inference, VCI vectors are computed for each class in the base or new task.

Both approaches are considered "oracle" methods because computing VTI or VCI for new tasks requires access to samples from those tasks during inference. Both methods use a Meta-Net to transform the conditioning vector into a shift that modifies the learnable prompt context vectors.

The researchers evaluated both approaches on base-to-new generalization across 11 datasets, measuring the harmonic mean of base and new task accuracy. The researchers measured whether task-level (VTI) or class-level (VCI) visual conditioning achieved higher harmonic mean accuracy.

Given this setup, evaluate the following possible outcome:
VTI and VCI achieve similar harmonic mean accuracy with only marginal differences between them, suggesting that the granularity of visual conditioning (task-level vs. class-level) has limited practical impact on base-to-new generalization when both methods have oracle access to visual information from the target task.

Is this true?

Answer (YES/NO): NO